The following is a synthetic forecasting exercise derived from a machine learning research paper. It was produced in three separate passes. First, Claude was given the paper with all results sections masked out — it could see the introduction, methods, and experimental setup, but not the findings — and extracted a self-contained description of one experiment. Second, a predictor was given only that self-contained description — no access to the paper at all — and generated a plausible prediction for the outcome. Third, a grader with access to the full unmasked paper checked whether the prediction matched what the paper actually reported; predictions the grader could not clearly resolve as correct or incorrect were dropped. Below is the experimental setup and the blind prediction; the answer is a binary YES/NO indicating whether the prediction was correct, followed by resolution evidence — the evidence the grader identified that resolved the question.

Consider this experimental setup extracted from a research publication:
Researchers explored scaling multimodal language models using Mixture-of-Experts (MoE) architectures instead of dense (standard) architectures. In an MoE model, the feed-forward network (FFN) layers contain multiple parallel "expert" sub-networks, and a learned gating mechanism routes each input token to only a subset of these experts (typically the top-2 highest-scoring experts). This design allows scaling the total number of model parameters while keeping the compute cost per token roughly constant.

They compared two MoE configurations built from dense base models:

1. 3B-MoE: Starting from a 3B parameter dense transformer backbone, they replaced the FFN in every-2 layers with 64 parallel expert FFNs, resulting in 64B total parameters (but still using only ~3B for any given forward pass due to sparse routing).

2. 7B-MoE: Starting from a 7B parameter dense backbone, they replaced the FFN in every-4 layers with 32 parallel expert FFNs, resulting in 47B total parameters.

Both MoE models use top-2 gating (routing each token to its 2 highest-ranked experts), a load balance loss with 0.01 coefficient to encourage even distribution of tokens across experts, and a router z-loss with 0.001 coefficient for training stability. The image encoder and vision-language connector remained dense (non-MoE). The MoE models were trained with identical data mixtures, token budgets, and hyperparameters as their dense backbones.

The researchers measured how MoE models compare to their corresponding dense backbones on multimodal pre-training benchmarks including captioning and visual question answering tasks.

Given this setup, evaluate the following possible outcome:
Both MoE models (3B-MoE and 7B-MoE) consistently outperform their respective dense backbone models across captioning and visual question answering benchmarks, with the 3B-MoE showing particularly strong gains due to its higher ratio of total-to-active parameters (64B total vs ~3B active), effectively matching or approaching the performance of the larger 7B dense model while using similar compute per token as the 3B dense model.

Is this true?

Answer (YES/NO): NO